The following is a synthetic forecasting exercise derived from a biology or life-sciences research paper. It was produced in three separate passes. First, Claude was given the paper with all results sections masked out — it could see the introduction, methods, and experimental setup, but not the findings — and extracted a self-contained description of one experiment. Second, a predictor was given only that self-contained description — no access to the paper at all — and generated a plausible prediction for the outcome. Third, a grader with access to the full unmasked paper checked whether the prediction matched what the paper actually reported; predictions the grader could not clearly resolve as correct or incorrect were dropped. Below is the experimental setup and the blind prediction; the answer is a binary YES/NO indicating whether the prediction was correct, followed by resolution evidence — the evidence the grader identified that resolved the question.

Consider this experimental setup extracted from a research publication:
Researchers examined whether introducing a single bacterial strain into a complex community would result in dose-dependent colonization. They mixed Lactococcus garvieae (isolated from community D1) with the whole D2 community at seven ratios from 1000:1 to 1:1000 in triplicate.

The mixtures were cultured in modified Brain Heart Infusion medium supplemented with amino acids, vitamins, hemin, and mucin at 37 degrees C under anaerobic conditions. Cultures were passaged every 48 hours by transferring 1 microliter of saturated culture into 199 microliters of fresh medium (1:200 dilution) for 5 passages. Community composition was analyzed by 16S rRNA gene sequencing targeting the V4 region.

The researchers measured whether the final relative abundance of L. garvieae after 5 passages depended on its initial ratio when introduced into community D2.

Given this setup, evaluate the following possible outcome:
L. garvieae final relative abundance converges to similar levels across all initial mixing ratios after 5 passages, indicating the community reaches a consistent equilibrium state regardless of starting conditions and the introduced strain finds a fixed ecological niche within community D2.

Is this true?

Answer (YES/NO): NO